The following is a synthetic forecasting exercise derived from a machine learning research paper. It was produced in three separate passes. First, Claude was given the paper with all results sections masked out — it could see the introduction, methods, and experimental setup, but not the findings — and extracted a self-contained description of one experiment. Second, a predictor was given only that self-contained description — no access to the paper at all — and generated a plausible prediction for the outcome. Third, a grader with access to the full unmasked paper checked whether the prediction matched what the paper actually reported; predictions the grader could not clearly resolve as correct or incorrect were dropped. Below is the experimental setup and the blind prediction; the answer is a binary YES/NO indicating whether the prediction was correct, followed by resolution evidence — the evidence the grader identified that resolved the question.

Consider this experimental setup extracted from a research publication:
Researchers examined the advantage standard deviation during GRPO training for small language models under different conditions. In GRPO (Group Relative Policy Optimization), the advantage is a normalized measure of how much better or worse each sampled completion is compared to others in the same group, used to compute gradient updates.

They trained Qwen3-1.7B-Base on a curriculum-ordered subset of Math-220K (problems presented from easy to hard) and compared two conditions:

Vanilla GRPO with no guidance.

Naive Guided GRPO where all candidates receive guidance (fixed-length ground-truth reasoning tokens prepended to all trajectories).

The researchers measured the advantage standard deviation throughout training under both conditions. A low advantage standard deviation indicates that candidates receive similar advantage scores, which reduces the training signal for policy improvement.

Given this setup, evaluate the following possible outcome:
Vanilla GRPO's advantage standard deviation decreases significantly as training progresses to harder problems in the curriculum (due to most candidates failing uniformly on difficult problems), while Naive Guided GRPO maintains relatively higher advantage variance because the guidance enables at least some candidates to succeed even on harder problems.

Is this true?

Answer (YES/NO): NO